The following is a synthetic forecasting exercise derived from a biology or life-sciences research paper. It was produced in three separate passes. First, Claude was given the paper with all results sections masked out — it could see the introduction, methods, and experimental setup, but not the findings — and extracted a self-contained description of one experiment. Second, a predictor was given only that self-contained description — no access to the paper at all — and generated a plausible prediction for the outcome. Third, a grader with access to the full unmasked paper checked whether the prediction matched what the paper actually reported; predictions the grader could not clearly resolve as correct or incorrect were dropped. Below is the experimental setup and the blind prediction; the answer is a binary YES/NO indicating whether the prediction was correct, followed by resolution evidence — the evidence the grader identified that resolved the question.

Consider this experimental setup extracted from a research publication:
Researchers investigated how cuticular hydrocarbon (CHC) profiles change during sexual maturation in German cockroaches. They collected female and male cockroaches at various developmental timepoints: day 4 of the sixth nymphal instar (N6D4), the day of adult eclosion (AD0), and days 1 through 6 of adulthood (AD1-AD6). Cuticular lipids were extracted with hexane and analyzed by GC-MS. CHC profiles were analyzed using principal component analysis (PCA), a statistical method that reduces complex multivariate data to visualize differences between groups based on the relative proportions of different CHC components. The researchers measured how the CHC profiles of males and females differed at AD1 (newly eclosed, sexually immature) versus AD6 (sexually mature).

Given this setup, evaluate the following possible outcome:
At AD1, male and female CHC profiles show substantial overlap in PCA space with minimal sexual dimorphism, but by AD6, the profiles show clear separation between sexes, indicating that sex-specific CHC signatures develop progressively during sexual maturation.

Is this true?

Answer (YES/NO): YES